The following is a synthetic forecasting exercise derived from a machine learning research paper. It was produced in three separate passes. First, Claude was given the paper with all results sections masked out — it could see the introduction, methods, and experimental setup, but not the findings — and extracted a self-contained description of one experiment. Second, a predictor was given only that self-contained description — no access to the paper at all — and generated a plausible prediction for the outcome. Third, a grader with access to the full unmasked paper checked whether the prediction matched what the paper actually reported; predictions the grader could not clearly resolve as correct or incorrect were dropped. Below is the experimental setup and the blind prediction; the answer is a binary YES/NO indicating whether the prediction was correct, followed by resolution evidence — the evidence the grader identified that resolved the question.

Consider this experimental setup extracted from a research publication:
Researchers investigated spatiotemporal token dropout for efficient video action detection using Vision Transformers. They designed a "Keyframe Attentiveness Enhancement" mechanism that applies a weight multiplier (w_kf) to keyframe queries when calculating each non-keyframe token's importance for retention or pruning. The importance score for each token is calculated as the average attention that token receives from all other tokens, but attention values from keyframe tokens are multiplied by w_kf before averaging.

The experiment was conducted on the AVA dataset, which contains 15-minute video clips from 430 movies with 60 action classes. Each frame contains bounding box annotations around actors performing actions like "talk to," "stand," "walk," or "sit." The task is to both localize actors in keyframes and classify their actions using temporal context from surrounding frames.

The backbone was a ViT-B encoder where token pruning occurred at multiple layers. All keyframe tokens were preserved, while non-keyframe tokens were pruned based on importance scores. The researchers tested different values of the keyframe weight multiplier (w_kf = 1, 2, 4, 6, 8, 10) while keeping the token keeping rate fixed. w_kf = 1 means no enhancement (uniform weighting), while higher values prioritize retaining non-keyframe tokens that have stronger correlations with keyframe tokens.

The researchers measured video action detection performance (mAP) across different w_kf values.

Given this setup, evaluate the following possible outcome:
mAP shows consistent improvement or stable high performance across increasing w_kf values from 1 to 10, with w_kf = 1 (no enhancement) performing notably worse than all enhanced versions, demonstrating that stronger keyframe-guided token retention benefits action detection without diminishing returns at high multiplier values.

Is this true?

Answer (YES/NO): NO